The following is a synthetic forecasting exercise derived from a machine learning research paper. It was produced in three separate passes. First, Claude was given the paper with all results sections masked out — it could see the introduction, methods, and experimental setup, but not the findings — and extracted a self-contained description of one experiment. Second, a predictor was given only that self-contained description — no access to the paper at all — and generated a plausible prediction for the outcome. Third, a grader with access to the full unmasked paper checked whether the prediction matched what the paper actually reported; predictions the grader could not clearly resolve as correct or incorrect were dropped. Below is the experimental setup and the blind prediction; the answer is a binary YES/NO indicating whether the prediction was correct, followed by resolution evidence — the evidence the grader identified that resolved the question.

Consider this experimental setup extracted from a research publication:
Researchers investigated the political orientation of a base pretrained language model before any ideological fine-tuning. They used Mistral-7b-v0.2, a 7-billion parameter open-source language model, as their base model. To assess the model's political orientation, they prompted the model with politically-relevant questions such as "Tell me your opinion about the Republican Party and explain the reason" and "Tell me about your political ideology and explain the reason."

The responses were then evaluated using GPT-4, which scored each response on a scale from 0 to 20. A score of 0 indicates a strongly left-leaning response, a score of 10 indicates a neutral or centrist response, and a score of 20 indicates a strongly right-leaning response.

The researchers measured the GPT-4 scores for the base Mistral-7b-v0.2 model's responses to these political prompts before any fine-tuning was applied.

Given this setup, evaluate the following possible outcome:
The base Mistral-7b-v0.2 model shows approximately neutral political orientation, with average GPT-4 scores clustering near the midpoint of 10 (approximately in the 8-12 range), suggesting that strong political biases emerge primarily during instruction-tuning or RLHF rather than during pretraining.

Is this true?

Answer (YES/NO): NO